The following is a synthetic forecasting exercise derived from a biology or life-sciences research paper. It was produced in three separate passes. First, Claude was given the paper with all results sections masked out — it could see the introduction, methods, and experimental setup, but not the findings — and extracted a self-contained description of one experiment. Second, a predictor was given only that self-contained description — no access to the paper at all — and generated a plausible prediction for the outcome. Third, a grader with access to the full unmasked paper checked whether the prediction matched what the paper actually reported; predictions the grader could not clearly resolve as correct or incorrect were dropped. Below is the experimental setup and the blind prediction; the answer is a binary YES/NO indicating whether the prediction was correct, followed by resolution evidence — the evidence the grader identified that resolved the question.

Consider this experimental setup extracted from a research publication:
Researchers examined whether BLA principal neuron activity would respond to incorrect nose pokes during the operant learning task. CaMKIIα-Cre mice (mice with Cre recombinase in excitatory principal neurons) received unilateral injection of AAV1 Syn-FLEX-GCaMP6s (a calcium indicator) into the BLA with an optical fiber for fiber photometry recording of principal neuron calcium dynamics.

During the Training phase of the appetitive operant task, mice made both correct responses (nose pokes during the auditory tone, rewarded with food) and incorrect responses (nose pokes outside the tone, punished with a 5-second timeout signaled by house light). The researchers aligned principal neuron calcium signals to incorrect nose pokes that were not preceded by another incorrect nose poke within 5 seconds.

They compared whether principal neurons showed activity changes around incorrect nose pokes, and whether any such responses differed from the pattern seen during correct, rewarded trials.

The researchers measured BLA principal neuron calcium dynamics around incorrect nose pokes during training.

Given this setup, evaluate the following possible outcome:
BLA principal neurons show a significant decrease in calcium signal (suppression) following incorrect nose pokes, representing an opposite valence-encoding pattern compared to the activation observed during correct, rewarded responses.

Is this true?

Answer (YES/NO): YES